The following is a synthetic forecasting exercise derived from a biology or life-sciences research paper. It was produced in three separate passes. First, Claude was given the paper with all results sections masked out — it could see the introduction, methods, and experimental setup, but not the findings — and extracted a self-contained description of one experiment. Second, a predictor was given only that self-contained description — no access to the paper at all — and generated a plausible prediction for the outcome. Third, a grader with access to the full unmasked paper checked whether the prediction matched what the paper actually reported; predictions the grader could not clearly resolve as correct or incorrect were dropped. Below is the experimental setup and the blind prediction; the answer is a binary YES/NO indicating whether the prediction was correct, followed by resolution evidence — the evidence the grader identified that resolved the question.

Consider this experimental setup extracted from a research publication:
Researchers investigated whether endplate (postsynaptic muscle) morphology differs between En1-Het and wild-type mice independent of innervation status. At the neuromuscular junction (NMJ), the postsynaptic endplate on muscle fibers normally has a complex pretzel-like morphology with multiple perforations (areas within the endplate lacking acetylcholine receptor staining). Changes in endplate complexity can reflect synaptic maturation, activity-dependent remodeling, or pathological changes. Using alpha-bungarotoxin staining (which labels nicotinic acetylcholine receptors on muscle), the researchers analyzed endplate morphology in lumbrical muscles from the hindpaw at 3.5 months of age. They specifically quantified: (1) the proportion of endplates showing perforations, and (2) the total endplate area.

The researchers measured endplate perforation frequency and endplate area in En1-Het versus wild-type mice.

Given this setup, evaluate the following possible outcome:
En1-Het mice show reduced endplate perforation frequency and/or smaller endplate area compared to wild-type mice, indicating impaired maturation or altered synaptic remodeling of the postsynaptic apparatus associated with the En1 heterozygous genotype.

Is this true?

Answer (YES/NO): NO